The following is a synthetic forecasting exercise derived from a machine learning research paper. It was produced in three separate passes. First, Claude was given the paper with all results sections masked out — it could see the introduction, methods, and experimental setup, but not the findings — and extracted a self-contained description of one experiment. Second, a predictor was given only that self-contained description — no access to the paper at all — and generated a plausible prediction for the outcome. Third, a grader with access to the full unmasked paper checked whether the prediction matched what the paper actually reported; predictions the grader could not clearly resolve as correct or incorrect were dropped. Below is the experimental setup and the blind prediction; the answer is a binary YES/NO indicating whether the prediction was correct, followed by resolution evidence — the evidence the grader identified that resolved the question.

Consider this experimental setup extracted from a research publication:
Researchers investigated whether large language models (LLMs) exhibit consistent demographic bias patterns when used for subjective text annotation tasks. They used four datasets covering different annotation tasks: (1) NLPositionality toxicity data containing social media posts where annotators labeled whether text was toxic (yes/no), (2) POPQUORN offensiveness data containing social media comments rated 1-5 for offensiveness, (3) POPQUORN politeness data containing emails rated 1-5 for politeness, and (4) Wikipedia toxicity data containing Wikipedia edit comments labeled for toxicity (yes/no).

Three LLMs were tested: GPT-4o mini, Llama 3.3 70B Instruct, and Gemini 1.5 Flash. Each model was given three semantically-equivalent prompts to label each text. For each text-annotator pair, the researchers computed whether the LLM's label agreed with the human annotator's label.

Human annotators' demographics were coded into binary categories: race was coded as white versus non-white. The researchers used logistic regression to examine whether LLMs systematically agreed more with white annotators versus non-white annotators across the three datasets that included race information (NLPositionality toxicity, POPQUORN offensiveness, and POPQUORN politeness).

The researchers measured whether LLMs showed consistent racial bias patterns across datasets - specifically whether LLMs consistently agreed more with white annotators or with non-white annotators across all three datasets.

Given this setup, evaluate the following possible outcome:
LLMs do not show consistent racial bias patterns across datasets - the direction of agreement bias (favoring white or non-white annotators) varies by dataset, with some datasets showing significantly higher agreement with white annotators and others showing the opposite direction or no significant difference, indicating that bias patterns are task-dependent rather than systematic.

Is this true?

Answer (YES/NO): YES